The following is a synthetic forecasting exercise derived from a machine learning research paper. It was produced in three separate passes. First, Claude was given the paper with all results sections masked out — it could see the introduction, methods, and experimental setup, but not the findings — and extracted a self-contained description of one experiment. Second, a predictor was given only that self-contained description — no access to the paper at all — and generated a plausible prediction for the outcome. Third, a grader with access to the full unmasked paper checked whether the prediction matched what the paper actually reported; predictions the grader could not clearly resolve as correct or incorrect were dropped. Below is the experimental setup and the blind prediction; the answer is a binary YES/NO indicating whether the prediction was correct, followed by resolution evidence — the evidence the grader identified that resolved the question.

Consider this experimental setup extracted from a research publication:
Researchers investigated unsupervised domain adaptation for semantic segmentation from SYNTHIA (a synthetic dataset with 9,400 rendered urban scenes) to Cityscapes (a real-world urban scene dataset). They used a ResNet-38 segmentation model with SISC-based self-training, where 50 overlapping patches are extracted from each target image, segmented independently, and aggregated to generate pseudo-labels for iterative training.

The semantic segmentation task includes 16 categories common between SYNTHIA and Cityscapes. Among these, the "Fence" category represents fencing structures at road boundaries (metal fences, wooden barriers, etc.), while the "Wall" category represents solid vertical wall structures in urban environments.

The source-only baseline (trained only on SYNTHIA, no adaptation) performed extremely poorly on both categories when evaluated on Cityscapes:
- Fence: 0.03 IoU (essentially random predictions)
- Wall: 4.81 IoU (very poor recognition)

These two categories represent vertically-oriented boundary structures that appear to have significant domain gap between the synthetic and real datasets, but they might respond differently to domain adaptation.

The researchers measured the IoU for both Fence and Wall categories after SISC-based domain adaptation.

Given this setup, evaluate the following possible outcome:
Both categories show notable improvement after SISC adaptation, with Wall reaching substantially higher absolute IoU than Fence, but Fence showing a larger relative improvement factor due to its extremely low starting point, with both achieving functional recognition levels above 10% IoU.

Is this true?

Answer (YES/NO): NO